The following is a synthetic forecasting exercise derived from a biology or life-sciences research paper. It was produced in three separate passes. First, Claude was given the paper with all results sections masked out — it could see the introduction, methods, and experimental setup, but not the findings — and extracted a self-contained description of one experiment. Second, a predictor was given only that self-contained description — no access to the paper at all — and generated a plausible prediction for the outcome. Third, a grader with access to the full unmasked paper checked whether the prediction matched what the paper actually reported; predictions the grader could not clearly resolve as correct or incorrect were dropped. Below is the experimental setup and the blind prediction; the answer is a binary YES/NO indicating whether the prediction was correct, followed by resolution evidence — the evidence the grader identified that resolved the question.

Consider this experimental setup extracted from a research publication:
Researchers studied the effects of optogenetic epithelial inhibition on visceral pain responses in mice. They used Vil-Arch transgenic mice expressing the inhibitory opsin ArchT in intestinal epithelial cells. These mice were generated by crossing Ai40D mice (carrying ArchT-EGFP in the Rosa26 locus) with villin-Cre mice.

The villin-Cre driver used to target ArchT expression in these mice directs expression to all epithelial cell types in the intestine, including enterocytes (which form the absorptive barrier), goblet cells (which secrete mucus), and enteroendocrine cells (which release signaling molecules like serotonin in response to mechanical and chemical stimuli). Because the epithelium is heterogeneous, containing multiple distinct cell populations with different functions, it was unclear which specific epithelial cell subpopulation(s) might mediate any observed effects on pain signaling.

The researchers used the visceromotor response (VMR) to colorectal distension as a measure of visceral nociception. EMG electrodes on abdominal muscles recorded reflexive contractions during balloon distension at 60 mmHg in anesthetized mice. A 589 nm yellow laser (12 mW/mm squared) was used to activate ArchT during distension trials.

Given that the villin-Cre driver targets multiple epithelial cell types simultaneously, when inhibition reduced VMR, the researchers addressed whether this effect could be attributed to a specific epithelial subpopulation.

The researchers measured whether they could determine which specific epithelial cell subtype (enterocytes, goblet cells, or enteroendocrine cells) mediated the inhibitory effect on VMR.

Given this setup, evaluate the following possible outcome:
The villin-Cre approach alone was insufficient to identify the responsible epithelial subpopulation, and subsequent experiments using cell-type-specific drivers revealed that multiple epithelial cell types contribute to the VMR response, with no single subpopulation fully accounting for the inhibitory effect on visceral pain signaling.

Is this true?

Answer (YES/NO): NO